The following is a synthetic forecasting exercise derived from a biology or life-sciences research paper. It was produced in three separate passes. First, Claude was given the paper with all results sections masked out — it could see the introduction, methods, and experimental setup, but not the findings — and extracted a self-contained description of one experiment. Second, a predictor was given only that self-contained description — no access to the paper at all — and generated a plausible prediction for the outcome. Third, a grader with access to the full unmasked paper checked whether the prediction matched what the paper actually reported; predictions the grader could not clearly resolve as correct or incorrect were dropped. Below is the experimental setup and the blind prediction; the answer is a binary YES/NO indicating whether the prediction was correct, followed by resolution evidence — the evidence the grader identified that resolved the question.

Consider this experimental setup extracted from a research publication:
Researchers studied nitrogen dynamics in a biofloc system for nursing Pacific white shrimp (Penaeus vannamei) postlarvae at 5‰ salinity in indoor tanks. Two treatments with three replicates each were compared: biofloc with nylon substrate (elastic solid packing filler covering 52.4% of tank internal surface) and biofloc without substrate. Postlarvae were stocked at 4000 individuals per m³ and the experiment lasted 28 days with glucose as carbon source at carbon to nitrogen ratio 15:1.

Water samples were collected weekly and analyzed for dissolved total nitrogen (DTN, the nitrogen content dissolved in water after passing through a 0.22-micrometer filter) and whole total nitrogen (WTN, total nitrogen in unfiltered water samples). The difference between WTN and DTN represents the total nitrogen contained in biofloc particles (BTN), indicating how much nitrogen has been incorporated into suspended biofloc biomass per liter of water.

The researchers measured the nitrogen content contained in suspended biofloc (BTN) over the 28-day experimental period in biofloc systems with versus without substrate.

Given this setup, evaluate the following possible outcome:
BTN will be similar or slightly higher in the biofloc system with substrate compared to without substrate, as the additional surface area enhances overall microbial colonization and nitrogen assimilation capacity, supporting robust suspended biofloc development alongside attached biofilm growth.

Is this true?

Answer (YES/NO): YES